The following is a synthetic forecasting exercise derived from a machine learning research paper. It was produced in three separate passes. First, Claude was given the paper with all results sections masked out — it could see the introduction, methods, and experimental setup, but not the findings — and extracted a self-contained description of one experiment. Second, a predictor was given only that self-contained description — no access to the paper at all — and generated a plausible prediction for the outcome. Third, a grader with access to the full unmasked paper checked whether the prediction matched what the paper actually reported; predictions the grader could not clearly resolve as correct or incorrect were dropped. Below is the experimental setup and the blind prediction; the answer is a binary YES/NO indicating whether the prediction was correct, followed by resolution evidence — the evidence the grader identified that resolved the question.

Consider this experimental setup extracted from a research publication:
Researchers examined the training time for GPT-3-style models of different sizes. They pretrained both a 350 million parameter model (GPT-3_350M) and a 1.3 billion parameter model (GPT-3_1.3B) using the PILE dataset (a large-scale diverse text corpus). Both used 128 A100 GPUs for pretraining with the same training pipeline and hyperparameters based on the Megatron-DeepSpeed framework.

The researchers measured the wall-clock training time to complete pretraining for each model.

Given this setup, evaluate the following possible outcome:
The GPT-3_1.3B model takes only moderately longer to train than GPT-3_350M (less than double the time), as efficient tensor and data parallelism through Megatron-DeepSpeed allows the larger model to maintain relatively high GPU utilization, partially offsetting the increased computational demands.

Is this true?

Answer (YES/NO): NO